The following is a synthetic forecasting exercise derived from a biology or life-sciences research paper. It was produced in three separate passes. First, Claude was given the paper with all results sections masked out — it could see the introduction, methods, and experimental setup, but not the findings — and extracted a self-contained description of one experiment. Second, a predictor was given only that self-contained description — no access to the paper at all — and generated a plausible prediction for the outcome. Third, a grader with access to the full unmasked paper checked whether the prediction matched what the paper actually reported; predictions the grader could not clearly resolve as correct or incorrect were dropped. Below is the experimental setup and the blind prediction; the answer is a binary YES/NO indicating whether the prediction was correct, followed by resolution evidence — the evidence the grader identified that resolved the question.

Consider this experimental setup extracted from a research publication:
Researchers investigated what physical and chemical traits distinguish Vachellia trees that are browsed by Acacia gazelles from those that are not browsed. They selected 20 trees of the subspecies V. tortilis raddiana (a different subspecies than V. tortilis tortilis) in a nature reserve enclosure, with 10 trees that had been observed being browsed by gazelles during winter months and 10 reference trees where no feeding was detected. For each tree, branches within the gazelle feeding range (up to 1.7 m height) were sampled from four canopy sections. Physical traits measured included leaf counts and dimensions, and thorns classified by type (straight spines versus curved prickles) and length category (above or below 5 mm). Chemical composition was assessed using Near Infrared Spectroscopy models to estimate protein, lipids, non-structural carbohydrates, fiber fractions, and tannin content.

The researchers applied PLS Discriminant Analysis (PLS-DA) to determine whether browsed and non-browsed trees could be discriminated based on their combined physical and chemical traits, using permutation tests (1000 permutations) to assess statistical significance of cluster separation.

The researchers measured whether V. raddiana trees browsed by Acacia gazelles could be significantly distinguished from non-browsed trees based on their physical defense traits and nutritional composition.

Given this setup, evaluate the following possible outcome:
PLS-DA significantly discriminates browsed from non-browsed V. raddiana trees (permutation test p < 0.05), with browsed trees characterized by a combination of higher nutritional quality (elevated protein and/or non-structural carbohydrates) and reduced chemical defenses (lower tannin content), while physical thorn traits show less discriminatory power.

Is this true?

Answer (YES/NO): NO